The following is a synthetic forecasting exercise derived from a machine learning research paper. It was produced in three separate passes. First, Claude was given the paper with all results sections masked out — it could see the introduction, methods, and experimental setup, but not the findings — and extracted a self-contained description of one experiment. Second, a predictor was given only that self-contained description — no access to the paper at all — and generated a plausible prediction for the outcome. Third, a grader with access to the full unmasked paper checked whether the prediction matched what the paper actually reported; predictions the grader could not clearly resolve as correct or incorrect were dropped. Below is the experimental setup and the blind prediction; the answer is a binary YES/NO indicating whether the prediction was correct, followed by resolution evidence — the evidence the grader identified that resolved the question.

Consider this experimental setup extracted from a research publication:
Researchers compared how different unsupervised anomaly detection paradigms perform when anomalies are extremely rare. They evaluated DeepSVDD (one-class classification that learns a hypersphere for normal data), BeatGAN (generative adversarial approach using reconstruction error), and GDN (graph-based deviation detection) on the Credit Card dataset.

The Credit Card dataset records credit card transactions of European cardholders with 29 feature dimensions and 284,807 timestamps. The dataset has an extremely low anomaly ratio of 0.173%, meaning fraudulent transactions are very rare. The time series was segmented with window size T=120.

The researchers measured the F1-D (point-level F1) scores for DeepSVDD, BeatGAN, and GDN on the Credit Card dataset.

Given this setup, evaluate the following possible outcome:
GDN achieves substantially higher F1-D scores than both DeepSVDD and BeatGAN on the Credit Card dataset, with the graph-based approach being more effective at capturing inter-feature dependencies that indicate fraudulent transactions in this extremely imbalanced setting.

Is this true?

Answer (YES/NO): NO